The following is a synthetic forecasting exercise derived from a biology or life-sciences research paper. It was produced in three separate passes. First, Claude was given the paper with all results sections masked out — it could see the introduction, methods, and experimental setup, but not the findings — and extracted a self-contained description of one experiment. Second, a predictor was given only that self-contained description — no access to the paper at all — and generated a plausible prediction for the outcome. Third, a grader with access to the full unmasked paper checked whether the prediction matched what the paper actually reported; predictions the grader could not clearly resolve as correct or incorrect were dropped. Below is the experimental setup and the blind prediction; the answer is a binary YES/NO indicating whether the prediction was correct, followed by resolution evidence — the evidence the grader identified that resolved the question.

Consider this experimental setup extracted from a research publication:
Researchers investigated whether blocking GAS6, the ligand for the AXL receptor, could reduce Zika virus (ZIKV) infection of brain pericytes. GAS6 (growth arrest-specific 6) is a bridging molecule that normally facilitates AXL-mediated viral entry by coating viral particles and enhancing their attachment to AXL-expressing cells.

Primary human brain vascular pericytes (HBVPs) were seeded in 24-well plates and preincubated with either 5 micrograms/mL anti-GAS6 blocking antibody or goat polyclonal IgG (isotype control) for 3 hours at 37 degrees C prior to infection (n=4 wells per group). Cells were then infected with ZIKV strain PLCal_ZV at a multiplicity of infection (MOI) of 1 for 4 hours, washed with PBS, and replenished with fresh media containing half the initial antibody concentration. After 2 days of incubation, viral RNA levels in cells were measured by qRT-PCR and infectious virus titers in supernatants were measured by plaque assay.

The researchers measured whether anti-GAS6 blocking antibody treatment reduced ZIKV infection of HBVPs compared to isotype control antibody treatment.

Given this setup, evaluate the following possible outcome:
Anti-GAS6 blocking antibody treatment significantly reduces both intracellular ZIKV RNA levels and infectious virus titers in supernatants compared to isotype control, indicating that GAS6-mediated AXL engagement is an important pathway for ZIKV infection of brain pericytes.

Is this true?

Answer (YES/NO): YES